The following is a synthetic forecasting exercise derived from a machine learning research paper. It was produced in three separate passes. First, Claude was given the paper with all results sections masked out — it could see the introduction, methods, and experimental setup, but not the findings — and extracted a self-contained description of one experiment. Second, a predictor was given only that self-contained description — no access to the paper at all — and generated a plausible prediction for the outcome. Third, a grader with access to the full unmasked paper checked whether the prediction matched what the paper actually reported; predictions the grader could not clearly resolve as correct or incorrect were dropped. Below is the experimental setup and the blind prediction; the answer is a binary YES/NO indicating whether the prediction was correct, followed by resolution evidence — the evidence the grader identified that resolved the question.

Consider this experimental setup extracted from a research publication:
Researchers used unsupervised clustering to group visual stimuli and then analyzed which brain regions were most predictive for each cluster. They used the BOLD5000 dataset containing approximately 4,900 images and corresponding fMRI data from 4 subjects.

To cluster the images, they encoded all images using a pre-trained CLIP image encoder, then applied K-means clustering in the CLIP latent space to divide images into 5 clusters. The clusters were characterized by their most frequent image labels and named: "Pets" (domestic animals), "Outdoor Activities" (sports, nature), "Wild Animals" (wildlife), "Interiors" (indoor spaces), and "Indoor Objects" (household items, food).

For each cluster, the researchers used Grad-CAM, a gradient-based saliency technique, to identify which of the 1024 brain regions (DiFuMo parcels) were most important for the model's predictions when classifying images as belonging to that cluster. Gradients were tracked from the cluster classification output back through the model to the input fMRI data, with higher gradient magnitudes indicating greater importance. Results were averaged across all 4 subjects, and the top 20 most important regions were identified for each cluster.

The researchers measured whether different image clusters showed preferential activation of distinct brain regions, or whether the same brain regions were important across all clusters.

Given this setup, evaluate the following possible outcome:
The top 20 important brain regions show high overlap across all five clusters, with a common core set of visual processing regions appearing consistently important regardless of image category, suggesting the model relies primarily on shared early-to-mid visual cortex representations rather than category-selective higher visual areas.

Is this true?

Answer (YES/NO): NO